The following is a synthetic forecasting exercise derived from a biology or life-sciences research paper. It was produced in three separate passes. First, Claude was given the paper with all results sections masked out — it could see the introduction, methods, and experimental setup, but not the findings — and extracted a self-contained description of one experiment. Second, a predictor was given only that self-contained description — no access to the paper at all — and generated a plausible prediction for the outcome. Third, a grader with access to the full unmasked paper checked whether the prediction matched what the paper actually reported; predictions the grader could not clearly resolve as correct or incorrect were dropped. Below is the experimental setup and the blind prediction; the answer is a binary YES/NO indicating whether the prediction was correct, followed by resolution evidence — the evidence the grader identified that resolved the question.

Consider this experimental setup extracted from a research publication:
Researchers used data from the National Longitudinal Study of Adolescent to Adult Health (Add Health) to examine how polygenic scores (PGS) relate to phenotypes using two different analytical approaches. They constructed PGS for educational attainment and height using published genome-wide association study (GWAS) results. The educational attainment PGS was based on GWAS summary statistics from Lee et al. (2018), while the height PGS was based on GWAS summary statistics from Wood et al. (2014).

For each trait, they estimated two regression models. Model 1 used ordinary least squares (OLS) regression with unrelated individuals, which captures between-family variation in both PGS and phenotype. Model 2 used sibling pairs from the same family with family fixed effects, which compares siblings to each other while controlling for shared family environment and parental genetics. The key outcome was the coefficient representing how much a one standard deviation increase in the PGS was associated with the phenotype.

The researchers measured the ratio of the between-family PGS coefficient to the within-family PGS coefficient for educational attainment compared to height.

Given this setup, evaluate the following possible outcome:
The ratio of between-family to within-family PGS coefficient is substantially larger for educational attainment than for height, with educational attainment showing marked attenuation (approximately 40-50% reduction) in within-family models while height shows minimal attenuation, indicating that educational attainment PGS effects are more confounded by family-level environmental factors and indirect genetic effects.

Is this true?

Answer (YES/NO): NO